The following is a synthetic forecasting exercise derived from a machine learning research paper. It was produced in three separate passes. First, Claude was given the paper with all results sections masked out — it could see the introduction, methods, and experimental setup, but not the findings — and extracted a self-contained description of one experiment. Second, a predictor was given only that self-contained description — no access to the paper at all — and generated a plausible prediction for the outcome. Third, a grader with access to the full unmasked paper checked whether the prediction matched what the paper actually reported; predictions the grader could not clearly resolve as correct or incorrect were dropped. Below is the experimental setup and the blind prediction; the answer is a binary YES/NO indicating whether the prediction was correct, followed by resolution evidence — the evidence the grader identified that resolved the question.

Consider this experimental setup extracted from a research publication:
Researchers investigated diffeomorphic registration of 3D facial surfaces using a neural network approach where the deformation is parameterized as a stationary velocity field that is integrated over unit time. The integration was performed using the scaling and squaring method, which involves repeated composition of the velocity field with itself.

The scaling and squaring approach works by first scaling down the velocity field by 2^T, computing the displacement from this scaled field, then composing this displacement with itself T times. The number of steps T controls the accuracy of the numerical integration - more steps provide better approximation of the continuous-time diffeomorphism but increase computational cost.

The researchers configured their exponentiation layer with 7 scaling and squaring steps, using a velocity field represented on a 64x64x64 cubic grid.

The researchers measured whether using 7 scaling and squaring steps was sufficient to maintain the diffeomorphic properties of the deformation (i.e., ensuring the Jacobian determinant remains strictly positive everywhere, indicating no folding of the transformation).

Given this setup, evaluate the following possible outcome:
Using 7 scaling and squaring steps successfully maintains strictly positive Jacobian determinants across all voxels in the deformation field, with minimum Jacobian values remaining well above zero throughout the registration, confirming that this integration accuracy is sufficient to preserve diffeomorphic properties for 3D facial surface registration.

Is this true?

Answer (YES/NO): NO